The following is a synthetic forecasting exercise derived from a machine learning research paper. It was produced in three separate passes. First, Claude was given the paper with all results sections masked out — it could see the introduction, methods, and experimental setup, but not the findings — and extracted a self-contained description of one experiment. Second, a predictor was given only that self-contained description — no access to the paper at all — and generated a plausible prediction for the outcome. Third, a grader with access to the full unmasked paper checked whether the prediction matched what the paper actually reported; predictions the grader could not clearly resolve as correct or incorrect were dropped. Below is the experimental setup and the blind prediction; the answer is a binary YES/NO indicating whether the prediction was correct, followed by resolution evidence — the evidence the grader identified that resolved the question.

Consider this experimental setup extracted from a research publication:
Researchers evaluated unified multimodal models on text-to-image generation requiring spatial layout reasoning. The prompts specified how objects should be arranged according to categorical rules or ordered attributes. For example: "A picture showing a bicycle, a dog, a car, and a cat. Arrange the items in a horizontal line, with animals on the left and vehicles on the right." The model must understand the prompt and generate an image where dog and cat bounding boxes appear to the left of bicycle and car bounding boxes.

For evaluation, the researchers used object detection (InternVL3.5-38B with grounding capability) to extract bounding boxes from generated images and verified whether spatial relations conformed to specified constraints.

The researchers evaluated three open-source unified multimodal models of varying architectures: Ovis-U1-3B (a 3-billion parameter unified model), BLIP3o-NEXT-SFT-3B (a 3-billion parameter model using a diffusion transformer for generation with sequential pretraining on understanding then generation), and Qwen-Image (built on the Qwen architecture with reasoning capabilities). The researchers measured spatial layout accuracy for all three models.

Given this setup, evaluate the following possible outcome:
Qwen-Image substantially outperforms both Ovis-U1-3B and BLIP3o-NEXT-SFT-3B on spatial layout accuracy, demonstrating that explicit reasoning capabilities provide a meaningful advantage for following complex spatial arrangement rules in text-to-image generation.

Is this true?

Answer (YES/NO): NO